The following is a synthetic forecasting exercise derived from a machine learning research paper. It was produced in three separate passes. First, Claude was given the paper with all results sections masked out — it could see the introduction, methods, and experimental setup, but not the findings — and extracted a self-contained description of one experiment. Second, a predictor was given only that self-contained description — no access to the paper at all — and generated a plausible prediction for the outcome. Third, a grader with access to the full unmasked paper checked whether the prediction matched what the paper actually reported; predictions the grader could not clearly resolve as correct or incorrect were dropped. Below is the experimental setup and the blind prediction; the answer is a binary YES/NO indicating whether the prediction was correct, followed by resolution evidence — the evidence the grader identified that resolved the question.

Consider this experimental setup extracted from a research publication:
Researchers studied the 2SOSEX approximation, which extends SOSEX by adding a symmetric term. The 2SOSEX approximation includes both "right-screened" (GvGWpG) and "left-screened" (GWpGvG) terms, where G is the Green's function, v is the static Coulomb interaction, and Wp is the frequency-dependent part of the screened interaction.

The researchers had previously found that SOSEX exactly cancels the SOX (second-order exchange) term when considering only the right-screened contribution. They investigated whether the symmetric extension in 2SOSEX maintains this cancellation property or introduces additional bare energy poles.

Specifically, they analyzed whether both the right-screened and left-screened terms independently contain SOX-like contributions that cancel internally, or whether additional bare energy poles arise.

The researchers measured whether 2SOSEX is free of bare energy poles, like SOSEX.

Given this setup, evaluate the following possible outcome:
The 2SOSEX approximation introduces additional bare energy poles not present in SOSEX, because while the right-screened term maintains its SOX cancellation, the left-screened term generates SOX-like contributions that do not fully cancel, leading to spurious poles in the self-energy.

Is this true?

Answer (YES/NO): YES